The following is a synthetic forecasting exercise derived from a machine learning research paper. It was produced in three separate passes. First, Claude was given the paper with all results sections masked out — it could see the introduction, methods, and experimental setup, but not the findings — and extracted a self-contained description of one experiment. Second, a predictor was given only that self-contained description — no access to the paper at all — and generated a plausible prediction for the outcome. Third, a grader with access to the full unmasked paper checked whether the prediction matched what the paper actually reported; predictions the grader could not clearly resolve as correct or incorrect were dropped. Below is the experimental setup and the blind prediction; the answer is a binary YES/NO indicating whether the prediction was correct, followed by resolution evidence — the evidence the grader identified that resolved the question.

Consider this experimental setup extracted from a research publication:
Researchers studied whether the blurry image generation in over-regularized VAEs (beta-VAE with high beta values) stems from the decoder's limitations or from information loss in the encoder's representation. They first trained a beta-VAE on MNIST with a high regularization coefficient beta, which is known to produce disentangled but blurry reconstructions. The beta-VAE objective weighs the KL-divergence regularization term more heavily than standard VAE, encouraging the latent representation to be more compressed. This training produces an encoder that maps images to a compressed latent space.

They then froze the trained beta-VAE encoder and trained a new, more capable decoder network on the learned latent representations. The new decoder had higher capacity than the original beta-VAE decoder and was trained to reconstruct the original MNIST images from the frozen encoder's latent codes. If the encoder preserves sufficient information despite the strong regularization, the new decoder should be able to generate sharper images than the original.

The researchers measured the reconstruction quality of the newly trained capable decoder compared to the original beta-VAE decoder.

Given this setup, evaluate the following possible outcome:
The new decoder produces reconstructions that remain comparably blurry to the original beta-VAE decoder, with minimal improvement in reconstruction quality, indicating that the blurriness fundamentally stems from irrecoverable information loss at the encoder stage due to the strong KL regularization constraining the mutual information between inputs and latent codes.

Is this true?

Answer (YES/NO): YES